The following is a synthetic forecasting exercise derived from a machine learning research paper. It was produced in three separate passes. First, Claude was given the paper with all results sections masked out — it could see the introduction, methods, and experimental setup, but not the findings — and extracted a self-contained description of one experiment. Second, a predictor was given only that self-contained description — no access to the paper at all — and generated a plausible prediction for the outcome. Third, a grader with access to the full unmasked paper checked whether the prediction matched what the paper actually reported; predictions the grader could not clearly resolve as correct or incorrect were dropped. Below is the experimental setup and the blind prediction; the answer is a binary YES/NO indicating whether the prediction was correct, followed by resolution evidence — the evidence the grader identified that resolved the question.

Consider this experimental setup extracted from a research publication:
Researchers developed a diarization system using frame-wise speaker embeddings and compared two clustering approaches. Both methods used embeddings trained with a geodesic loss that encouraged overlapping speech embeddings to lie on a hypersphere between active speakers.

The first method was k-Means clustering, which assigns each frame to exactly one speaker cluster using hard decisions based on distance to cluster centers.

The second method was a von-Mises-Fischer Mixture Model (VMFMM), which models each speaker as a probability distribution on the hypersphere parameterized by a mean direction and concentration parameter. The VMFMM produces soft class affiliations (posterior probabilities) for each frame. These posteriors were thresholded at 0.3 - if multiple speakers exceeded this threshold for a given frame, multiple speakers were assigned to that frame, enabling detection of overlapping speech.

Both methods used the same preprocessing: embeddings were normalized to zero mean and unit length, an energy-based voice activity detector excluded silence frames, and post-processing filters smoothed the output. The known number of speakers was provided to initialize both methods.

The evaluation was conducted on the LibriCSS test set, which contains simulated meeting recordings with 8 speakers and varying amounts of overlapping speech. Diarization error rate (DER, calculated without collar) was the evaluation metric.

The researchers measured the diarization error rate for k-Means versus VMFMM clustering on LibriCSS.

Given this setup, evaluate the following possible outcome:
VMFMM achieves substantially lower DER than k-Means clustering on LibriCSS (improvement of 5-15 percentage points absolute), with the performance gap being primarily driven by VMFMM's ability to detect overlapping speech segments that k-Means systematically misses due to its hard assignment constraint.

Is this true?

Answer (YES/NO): NO